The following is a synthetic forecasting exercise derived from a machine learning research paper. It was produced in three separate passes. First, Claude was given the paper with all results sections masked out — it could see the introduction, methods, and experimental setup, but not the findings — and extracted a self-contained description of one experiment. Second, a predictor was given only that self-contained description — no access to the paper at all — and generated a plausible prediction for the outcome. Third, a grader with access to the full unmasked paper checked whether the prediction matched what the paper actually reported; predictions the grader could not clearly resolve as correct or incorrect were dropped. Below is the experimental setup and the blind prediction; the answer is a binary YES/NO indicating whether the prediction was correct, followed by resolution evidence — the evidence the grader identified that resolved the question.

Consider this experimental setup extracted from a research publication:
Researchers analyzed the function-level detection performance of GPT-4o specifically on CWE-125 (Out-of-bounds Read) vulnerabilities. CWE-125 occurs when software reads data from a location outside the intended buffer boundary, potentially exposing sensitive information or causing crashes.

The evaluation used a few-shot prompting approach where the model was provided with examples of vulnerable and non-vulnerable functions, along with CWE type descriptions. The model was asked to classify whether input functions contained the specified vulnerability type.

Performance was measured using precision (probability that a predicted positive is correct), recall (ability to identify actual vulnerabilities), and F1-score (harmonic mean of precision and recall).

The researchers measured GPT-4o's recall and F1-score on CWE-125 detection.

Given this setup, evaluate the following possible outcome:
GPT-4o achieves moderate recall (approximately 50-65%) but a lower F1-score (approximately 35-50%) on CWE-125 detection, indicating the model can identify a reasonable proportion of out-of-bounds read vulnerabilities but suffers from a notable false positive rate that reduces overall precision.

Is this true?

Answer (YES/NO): NO